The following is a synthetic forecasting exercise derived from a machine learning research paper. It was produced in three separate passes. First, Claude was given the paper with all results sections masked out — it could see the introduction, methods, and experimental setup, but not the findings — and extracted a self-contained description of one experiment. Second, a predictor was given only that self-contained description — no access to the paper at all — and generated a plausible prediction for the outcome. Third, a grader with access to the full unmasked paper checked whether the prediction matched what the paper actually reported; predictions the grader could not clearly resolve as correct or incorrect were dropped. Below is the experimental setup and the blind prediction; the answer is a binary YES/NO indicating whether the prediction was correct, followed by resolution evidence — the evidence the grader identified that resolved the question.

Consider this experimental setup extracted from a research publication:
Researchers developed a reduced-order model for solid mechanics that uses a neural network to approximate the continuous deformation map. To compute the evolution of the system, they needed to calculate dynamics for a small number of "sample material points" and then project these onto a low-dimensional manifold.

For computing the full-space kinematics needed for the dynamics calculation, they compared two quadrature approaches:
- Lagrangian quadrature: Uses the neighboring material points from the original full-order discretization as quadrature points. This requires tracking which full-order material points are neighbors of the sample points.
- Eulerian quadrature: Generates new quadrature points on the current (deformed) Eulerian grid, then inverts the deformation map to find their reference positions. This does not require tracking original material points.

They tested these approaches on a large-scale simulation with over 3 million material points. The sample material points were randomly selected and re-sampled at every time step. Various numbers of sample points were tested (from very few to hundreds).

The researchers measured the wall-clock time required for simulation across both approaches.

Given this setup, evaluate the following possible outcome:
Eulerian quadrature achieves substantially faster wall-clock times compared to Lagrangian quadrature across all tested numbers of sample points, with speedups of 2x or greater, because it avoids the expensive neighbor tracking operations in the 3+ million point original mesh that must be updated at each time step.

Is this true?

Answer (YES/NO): YES